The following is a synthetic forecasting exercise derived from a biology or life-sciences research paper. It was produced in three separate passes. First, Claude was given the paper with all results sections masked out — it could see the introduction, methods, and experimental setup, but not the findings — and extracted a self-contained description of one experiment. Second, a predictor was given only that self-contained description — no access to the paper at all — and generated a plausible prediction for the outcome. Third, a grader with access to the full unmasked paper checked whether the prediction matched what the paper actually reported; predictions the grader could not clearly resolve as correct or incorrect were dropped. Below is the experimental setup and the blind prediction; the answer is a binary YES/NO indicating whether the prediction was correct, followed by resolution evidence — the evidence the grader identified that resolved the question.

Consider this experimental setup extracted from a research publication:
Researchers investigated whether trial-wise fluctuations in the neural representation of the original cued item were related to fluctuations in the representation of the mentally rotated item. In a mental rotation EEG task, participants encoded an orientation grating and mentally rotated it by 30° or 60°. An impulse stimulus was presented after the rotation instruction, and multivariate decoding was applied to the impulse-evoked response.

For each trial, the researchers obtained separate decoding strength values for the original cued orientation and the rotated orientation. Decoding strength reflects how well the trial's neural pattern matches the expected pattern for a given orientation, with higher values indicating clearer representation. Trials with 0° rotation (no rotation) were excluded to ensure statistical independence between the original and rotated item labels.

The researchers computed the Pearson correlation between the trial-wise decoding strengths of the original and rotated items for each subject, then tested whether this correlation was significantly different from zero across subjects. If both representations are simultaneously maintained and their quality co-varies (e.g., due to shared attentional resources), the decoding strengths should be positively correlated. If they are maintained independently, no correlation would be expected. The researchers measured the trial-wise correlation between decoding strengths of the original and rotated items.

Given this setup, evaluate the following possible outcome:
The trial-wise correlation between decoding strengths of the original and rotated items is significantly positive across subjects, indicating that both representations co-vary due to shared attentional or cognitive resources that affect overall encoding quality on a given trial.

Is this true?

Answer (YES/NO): NO